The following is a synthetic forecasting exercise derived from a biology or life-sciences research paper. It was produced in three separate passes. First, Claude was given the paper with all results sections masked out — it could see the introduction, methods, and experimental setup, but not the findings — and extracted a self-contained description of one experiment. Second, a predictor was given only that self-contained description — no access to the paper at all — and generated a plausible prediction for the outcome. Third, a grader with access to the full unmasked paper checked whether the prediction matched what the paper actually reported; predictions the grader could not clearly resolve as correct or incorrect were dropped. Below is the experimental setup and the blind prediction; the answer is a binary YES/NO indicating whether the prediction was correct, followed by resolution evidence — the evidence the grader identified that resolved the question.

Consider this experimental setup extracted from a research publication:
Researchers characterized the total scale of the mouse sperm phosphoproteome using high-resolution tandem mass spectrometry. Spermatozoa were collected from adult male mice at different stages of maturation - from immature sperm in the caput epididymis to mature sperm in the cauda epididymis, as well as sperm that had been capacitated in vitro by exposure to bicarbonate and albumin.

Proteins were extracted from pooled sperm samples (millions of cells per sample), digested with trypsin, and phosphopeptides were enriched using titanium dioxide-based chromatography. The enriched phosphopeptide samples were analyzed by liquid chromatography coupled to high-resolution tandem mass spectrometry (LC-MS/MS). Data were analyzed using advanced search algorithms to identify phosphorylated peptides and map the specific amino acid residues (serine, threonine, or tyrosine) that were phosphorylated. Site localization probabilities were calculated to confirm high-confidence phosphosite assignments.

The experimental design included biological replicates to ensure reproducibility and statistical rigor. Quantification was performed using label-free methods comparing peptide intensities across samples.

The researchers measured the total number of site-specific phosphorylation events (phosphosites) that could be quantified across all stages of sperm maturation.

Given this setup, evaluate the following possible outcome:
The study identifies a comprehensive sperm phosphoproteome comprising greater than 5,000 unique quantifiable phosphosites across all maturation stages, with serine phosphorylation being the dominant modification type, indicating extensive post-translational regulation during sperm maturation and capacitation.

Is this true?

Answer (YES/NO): YES